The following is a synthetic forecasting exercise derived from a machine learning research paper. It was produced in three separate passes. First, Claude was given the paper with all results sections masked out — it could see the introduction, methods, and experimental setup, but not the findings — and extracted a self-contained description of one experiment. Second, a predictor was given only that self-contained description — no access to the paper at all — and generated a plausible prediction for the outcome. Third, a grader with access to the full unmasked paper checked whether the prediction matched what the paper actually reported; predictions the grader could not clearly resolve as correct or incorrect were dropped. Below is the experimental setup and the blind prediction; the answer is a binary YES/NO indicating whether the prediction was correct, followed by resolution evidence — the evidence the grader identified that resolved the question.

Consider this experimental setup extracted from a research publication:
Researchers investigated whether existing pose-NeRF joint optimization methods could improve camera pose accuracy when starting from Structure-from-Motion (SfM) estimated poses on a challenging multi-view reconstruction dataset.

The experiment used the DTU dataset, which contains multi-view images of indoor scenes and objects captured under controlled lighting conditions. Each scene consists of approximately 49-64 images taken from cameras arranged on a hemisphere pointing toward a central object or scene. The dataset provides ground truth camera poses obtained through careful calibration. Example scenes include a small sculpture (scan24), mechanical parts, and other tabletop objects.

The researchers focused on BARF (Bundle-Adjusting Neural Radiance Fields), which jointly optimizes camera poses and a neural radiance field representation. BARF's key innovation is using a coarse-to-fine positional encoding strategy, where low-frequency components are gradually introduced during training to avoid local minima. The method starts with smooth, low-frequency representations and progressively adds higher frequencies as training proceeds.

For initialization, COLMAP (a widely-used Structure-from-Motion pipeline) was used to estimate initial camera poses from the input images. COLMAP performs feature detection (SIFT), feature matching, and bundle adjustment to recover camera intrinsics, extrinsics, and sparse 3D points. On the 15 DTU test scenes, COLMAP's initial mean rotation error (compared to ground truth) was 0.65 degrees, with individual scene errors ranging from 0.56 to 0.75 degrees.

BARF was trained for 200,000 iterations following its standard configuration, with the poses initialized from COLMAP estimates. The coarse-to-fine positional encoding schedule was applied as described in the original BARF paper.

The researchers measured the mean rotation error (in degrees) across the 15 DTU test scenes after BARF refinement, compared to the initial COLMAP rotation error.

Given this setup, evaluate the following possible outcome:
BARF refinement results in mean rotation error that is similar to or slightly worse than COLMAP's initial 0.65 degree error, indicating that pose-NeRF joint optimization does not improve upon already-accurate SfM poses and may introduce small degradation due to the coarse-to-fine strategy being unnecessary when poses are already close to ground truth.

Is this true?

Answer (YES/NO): YES